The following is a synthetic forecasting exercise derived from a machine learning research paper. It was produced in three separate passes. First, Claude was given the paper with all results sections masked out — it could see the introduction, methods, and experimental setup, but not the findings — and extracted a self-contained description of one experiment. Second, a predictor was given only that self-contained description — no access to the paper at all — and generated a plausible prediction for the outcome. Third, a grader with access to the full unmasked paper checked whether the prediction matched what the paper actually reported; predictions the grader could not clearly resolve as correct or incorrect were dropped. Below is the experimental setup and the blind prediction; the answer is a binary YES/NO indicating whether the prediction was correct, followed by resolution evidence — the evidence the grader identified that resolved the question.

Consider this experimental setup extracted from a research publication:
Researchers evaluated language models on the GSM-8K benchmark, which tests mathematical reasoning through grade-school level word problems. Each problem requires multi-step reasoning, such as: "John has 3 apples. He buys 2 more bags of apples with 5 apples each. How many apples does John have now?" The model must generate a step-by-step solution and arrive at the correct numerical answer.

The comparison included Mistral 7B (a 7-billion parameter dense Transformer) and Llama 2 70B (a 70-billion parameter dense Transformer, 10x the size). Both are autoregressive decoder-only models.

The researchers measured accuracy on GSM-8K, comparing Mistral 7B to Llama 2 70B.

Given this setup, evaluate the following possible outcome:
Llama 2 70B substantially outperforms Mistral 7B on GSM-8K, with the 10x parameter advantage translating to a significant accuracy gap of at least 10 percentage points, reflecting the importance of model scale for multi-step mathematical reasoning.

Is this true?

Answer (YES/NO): YES